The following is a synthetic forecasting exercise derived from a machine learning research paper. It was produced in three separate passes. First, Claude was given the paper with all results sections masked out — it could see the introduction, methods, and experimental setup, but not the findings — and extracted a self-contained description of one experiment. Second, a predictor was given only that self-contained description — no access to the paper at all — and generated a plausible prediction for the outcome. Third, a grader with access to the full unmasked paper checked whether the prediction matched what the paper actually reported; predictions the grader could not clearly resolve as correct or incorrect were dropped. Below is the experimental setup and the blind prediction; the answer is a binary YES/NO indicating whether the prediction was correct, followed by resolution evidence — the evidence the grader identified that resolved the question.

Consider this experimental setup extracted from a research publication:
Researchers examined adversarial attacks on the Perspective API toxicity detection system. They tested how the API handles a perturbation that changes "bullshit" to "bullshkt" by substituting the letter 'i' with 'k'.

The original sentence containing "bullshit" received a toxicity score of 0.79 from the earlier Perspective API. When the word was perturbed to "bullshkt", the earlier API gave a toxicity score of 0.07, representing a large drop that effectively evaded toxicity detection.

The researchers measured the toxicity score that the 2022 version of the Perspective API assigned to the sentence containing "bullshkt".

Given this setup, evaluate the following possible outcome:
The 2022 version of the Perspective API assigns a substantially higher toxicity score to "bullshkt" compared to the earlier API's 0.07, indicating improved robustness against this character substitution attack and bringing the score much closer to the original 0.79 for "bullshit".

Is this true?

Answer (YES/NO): YES